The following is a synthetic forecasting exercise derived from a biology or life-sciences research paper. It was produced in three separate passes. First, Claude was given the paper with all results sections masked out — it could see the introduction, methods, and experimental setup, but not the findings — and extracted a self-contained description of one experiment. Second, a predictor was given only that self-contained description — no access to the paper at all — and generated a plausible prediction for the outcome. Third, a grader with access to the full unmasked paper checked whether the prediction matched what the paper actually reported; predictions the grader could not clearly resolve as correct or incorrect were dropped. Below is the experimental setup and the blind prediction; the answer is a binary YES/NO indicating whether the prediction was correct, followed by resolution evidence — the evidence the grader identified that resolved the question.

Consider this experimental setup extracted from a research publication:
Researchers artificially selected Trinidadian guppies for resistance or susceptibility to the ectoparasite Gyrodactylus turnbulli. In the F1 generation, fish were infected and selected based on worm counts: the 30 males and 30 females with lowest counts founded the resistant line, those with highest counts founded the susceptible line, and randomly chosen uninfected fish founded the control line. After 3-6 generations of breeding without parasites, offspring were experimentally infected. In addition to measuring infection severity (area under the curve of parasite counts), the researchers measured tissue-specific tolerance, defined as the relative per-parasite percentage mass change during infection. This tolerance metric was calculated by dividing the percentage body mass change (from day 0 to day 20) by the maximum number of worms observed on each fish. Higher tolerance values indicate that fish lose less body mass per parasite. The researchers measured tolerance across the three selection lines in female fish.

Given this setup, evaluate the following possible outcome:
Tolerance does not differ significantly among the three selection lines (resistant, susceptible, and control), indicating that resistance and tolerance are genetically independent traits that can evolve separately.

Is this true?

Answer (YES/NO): NO